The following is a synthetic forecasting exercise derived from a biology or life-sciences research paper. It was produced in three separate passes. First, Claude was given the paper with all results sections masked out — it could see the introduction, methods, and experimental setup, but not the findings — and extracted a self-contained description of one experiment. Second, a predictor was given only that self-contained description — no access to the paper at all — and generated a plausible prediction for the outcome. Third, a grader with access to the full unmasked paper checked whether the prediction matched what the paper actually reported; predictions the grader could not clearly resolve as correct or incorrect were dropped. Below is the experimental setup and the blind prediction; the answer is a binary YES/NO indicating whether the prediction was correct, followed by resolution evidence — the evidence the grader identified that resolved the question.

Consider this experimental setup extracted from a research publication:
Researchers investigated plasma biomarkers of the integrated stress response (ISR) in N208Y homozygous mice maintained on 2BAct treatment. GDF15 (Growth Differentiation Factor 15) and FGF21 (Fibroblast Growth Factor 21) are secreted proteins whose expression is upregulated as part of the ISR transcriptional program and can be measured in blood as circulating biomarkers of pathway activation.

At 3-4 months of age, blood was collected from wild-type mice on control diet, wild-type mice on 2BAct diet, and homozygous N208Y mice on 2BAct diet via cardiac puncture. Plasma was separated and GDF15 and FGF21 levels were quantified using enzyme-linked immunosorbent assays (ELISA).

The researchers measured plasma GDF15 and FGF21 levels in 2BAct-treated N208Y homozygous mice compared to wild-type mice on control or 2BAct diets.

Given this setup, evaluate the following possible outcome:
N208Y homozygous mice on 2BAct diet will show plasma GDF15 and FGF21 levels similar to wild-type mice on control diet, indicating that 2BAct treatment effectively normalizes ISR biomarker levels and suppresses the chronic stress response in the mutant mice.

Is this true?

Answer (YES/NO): YES